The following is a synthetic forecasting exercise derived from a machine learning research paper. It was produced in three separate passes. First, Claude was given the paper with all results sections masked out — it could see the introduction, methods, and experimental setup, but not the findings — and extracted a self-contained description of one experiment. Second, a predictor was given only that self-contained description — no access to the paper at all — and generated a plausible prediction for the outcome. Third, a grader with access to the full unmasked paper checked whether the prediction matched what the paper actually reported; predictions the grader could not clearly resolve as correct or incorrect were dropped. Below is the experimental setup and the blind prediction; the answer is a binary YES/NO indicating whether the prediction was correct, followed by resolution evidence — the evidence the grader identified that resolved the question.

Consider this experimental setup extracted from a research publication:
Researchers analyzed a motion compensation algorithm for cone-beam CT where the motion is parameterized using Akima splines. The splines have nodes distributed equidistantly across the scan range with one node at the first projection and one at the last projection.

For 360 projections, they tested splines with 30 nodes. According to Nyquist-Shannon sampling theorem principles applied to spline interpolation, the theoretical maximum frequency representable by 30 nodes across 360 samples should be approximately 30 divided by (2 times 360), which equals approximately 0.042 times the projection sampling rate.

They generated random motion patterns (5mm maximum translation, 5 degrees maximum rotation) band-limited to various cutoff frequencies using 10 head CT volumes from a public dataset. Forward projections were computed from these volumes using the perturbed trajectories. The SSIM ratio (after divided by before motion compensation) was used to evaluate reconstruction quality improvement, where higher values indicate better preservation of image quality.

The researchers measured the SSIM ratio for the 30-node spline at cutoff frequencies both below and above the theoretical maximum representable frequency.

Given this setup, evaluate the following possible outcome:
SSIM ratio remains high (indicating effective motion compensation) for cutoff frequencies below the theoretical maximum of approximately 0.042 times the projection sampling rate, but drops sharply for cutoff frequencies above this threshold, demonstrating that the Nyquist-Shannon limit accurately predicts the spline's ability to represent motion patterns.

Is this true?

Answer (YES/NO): NO